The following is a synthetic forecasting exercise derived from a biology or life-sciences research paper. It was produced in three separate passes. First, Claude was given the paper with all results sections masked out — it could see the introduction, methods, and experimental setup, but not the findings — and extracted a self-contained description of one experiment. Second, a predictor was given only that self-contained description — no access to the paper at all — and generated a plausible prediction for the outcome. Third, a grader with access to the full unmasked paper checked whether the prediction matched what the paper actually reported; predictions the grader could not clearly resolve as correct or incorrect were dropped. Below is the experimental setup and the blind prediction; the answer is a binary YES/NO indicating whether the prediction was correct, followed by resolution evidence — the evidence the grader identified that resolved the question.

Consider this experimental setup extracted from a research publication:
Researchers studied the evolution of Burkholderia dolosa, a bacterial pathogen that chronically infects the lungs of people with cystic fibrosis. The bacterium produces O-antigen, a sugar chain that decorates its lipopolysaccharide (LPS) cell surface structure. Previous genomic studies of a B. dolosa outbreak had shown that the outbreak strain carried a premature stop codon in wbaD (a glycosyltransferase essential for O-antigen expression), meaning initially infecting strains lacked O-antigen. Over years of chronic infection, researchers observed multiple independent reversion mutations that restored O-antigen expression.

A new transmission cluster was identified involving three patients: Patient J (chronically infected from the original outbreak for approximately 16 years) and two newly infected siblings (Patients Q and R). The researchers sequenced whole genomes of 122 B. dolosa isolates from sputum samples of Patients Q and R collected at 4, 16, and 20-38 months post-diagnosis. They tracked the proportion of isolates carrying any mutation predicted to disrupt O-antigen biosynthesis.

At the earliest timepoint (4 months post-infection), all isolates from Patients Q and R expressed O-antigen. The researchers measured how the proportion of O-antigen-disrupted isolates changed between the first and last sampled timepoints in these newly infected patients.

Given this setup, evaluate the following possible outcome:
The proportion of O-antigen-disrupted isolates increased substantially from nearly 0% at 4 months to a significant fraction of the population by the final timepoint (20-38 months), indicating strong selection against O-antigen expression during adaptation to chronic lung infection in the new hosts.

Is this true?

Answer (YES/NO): YES